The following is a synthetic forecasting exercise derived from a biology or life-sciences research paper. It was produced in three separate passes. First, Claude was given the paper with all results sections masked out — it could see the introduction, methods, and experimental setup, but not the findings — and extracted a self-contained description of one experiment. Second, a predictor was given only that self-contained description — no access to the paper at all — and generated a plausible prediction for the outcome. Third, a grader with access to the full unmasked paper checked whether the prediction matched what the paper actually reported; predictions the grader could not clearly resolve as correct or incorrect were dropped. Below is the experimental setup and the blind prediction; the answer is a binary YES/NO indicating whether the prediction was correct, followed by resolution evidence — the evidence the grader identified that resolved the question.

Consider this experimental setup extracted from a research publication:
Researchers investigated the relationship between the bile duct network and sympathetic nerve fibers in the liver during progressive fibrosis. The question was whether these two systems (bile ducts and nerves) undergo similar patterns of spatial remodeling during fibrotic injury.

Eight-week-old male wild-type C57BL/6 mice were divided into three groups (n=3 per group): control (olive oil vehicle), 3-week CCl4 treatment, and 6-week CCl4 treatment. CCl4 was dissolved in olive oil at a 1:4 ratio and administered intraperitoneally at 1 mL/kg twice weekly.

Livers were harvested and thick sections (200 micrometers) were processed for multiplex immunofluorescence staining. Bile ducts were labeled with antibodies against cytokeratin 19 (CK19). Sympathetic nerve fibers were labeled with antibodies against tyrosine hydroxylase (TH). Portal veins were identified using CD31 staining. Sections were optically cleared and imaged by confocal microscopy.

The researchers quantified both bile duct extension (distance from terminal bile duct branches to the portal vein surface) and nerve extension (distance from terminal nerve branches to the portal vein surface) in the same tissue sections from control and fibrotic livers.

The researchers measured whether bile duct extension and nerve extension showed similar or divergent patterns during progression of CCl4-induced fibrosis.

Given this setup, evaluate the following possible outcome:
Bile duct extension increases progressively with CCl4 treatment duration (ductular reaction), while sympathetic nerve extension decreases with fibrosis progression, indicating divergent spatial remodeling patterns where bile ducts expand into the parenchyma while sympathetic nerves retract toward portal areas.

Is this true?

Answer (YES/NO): NO